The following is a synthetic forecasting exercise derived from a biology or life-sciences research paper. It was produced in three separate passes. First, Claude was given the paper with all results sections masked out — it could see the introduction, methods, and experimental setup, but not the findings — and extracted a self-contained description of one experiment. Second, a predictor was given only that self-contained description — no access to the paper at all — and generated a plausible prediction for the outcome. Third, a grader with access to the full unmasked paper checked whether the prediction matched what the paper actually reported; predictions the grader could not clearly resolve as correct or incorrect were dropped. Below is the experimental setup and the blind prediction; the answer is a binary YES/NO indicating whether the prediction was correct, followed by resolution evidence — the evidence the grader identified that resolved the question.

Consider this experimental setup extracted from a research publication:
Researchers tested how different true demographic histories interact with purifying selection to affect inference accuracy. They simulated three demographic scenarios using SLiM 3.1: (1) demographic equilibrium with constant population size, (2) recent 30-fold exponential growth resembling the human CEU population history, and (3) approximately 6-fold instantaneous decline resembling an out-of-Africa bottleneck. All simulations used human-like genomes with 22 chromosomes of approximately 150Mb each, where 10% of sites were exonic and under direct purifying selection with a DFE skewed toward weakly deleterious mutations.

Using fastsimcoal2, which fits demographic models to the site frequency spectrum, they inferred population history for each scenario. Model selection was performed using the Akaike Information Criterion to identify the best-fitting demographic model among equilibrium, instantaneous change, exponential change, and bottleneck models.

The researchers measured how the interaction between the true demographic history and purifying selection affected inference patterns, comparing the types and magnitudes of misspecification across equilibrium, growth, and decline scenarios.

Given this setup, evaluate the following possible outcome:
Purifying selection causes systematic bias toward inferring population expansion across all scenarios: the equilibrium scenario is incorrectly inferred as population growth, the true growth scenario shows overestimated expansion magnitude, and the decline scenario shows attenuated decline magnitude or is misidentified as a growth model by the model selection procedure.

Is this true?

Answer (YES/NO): NO